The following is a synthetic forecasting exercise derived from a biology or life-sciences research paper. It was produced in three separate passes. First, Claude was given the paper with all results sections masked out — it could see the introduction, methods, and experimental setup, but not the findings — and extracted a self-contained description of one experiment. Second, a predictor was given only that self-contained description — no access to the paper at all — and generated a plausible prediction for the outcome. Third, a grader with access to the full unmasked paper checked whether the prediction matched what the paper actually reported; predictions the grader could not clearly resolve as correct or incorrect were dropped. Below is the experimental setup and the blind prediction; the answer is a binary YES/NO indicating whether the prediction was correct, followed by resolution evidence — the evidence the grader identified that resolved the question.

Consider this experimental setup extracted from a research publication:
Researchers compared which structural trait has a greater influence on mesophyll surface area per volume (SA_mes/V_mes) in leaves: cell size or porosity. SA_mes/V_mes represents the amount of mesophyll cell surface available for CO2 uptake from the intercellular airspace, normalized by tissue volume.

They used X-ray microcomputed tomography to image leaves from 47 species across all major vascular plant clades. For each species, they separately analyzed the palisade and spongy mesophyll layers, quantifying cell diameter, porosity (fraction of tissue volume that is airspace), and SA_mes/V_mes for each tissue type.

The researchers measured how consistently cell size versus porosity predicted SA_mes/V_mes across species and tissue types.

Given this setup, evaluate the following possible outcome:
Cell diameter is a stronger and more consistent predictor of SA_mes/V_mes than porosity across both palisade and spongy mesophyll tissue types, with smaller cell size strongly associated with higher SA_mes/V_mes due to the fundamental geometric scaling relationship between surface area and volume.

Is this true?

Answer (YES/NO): YES